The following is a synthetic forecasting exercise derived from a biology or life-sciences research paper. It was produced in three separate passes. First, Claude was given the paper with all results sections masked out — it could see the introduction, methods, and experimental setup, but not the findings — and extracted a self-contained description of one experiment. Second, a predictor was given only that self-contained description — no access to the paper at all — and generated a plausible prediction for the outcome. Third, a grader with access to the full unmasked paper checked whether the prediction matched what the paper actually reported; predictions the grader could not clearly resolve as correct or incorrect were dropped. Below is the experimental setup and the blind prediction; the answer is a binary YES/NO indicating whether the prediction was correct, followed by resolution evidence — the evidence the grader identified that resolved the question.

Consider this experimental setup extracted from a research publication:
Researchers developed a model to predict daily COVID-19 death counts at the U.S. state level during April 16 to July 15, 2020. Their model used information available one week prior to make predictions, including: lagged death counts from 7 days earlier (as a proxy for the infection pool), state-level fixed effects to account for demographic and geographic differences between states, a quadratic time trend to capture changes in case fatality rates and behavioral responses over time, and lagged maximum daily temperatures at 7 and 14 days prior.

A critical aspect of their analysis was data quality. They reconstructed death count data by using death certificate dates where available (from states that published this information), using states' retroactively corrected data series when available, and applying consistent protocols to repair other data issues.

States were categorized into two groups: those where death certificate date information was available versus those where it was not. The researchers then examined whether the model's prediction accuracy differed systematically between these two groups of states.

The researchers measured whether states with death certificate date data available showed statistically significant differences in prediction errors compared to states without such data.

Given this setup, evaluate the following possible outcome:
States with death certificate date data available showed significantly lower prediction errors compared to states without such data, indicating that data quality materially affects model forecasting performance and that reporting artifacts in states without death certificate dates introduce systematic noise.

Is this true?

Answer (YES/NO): YES